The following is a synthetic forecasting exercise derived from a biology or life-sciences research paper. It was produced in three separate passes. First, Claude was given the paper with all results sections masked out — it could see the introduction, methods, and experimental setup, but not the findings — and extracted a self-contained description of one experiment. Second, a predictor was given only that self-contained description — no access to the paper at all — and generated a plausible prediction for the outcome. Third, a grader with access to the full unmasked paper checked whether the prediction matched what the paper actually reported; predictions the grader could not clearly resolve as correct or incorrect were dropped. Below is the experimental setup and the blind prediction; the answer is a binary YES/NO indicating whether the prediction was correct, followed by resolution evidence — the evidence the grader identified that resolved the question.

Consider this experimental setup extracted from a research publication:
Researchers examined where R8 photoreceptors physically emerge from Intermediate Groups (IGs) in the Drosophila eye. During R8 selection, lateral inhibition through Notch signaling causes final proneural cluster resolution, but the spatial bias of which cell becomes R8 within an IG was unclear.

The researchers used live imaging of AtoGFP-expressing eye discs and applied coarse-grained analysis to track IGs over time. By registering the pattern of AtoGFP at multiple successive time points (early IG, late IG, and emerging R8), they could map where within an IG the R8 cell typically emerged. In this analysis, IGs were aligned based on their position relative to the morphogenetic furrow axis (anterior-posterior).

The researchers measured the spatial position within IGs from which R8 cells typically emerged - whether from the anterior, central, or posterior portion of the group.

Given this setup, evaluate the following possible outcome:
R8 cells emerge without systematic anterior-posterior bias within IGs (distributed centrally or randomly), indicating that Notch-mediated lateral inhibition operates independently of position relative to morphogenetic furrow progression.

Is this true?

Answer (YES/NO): NO